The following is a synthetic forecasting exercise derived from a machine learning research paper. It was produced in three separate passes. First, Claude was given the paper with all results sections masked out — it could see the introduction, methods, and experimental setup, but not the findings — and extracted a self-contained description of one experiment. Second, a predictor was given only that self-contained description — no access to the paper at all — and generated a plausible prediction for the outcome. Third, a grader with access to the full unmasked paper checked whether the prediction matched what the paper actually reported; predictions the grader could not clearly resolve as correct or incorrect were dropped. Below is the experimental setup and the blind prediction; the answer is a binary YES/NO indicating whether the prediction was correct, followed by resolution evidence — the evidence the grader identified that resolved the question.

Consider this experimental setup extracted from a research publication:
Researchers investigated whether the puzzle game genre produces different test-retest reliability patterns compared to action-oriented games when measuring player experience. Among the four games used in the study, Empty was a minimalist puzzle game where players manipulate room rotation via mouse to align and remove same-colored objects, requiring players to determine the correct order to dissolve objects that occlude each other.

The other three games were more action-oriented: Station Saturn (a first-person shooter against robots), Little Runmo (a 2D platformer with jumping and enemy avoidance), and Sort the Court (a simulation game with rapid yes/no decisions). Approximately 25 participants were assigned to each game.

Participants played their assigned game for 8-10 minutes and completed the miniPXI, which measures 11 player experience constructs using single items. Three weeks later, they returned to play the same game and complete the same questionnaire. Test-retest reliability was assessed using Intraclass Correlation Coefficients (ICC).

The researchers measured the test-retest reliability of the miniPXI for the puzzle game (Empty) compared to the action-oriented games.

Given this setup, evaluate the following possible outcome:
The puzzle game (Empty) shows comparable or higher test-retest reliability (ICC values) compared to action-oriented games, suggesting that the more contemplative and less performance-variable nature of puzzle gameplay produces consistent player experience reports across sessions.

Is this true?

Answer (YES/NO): NO